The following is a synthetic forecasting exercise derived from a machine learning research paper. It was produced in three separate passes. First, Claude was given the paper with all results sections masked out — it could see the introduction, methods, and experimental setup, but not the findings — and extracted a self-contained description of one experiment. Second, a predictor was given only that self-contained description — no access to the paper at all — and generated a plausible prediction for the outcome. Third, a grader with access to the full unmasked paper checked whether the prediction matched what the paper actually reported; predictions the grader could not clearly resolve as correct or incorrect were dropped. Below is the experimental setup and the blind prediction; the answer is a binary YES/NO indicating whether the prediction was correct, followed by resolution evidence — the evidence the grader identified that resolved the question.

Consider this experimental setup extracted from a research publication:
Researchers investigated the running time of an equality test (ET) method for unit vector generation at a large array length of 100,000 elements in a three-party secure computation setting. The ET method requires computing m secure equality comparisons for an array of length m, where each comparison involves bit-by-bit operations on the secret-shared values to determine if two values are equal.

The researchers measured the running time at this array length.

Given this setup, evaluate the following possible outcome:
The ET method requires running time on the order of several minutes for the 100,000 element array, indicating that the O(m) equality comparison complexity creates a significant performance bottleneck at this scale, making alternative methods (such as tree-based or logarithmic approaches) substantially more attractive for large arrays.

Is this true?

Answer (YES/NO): NO